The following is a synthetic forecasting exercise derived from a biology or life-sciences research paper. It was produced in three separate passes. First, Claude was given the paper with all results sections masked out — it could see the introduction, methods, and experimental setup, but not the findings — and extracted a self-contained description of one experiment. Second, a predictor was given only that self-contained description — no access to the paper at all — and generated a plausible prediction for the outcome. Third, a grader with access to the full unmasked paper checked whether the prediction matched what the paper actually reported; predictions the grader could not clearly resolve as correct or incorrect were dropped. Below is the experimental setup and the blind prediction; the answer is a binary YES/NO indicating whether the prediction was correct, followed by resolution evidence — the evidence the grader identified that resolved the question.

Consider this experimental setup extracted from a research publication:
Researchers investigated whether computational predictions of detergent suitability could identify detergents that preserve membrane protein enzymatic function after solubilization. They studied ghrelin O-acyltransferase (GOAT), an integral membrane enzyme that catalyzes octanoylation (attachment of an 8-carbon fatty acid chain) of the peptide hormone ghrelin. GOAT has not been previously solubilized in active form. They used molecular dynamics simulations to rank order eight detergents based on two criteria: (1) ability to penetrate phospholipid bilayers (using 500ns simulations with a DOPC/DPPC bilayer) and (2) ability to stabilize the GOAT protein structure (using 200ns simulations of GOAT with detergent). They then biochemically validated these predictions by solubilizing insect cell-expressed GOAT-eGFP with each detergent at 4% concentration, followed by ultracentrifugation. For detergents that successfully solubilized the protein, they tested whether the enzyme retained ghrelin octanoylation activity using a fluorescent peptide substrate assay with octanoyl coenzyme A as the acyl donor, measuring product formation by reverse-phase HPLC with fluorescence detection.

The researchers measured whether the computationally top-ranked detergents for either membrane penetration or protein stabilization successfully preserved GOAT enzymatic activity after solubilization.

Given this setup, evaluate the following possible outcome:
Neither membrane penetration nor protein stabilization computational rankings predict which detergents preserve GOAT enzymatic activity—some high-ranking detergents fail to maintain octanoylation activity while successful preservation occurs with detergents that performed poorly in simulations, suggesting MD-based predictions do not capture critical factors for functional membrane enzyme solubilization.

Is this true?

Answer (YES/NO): NO